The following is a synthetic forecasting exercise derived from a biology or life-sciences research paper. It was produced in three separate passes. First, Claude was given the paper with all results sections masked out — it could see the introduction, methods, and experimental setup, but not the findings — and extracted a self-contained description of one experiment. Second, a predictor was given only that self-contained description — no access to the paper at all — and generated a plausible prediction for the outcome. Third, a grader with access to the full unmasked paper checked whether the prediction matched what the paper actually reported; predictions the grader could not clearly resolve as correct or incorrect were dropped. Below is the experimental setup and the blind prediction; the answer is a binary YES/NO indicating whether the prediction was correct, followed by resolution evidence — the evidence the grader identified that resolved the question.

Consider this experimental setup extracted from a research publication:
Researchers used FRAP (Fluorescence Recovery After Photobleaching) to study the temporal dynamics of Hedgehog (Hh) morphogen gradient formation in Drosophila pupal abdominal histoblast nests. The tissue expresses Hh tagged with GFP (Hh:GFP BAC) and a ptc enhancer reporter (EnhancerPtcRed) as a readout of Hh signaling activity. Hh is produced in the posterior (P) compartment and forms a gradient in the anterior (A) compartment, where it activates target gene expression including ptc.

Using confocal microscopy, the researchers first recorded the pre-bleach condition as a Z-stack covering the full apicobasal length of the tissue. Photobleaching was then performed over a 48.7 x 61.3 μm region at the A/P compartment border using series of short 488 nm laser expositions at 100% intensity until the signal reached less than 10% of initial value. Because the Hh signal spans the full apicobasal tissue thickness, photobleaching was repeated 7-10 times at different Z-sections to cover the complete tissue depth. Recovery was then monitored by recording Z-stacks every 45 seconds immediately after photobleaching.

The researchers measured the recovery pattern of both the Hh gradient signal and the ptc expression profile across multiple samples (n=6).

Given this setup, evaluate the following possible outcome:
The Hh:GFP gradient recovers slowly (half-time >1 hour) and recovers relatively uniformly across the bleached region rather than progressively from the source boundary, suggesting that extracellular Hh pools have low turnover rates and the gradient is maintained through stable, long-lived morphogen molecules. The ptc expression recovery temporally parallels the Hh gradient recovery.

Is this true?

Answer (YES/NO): NO